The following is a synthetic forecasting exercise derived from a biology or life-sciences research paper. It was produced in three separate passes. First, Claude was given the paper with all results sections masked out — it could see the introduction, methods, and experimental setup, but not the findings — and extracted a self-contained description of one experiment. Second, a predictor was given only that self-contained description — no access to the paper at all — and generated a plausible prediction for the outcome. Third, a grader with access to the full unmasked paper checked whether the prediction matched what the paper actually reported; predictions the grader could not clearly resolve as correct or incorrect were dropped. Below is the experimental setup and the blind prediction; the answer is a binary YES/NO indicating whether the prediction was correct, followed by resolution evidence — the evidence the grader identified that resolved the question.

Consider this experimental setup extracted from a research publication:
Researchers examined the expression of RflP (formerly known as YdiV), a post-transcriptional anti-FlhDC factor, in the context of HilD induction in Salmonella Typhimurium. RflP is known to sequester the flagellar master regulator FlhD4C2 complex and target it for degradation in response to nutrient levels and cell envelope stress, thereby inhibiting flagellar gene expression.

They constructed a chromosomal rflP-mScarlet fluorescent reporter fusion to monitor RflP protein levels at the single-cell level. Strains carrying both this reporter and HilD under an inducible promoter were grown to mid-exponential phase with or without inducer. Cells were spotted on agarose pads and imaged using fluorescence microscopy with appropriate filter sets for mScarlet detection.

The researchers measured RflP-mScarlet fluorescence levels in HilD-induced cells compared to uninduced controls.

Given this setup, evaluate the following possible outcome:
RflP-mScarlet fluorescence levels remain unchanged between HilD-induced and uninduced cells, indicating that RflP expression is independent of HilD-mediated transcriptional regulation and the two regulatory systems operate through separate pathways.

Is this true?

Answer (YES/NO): NO